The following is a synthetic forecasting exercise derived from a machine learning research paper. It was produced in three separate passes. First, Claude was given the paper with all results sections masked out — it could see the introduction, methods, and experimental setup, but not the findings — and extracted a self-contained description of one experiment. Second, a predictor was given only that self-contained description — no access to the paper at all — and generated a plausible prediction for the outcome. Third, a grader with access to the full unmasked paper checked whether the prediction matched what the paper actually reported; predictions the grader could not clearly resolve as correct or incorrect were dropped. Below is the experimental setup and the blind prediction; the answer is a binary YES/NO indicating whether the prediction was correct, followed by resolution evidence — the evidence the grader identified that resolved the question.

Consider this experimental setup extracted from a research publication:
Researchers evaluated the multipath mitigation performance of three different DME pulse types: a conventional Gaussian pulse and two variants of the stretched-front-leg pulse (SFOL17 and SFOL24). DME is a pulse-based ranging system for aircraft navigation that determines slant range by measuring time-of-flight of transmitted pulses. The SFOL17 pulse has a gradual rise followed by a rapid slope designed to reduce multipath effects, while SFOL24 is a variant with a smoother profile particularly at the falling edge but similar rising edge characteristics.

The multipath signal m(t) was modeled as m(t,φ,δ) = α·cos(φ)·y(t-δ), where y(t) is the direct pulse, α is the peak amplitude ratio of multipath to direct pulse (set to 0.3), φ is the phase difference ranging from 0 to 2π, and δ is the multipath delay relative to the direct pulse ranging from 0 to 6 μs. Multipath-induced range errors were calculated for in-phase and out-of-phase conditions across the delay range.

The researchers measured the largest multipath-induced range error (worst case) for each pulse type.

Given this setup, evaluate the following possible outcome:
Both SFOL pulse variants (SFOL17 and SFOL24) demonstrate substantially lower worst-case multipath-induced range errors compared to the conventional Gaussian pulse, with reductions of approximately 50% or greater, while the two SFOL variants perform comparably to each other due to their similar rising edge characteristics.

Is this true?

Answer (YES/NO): YES